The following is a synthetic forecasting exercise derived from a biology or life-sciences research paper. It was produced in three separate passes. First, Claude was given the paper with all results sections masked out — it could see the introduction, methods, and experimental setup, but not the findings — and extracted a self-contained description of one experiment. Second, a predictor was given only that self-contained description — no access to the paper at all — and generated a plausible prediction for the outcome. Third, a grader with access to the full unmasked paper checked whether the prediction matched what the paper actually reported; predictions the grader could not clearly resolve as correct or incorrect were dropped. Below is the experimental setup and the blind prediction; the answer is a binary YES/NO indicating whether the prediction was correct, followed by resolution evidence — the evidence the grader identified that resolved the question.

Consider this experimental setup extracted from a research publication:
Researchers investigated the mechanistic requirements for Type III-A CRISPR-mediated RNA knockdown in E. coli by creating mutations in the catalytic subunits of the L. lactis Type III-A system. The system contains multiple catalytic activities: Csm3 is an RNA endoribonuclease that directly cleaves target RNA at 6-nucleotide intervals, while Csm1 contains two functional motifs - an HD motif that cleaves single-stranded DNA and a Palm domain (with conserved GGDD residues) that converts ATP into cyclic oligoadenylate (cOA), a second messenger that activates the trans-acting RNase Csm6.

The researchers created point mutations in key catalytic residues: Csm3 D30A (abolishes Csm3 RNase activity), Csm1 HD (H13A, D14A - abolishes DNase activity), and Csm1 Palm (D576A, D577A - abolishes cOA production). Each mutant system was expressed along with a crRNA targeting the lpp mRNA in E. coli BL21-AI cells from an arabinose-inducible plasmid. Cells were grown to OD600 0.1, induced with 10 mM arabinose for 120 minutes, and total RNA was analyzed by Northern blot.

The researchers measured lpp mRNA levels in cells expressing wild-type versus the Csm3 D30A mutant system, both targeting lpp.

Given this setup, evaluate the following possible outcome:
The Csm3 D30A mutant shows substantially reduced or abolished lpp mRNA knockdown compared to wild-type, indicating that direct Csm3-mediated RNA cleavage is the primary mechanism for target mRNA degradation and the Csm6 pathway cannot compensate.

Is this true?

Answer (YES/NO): YES